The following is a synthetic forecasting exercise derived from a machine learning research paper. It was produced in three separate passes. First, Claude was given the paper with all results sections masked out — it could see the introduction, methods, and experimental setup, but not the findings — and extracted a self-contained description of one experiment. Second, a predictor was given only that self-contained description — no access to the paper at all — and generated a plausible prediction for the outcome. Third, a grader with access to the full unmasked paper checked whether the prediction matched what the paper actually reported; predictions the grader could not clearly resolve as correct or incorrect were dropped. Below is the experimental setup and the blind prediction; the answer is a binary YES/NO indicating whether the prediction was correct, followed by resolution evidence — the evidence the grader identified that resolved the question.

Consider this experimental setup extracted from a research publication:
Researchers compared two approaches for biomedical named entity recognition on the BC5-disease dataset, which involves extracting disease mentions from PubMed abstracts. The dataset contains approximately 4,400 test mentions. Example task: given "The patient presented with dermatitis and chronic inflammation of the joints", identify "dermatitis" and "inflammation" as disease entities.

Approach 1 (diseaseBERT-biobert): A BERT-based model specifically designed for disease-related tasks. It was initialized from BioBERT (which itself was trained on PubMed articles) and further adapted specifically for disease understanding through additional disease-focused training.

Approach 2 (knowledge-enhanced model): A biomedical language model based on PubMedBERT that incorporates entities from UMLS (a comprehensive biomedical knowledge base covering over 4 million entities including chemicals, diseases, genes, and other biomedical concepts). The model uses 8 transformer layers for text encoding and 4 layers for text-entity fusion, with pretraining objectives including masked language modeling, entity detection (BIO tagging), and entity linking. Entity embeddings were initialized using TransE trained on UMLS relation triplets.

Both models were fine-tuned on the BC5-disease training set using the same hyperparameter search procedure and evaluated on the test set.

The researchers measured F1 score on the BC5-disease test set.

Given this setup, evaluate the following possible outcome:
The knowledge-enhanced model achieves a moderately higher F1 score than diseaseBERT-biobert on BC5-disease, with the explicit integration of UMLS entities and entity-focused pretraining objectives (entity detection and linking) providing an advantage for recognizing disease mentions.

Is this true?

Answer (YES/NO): NO